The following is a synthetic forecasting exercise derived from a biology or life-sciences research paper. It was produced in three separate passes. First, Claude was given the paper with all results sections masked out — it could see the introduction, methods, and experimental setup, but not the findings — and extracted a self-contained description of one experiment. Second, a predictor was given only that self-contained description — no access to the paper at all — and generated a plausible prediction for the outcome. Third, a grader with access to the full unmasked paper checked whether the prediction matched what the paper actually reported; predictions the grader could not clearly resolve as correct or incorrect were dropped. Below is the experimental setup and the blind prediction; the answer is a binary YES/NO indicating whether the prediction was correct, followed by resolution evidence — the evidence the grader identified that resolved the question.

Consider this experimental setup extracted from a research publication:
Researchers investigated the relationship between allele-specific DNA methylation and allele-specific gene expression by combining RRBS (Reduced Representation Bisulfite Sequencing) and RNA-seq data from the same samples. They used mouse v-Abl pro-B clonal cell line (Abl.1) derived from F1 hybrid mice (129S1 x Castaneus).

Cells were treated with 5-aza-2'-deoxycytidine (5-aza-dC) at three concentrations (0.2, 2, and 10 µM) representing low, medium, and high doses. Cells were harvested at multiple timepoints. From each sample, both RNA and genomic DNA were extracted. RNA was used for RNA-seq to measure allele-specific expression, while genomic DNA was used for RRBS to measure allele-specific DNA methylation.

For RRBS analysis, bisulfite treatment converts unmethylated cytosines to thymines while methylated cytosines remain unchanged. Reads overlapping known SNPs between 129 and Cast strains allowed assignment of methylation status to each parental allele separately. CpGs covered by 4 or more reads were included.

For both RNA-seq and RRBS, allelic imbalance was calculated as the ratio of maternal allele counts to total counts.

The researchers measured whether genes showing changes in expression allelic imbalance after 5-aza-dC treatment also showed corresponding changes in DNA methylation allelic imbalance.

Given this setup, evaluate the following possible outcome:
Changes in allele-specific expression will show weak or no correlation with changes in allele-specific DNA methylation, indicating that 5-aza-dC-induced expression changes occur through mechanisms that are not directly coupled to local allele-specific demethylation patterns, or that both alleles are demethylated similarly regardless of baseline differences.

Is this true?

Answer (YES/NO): YES